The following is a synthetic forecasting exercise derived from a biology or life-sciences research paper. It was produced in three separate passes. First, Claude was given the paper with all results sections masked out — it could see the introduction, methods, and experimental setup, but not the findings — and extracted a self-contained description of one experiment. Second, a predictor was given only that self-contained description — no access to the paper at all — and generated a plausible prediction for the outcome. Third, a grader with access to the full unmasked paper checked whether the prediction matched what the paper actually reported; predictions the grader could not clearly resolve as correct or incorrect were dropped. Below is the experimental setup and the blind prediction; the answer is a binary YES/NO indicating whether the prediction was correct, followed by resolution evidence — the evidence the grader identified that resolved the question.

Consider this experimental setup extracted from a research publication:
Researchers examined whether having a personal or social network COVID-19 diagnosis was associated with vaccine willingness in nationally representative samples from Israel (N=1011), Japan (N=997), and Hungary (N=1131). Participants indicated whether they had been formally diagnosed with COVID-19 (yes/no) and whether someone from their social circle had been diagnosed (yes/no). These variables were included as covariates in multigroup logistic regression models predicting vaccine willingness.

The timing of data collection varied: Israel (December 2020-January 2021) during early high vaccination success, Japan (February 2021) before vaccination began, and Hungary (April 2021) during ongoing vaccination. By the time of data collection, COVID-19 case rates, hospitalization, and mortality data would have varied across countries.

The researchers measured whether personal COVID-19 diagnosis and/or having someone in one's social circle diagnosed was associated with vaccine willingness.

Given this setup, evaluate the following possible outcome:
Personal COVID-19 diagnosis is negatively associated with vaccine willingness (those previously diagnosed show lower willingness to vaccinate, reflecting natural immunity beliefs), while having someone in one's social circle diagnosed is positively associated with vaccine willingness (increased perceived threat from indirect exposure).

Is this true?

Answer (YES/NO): NO